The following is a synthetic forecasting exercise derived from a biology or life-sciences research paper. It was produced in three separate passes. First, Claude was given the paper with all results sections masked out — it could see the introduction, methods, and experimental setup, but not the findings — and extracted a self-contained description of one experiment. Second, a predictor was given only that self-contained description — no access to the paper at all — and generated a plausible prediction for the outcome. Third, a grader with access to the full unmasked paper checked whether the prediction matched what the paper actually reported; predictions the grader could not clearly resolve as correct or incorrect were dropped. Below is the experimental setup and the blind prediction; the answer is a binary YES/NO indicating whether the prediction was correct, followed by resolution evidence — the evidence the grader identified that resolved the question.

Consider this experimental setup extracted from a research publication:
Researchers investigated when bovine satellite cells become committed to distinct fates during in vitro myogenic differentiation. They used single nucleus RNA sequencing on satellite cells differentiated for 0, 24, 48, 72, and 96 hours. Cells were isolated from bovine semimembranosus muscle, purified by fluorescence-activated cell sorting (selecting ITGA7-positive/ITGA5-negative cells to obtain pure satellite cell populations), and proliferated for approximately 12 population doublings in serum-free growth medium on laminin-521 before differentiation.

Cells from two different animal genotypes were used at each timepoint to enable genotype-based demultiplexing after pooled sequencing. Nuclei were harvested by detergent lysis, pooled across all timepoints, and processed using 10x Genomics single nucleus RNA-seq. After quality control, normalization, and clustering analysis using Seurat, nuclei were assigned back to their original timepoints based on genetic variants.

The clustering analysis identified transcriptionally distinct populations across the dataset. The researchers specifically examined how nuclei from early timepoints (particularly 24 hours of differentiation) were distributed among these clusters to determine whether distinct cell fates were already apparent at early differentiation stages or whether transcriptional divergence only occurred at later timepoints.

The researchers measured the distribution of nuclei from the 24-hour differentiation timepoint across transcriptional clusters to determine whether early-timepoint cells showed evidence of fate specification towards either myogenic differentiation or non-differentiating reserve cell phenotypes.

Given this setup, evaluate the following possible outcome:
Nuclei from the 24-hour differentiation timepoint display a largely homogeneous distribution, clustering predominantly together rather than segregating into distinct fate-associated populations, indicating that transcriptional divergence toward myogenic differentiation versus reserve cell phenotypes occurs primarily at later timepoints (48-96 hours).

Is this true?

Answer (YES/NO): NO